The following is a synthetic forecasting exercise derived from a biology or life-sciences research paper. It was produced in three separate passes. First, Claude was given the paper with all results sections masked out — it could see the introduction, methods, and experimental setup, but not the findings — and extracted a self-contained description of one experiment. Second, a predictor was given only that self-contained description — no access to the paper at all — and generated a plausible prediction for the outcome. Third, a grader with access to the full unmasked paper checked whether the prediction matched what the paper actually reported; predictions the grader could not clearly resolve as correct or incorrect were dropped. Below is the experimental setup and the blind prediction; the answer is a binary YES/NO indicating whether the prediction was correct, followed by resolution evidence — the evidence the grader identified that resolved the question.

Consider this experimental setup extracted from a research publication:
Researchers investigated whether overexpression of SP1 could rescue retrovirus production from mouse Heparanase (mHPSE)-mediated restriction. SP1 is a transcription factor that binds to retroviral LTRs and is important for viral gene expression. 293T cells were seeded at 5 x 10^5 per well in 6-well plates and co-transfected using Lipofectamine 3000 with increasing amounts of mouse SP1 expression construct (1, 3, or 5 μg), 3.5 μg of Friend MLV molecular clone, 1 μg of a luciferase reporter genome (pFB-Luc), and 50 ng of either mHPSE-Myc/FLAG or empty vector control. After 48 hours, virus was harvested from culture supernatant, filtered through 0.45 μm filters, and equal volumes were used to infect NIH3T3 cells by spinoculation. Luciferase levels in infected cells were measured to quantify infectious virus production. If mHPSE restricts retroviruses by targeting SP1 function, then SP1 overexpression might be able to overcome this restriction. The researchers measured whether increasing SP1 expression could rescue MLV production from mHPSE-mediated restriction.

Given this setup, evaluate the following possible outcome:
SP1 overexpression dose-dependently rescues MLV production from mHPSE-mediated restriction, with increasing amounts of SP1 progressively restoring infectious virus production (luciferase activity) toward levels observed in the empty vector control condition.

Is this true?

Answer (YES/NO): NO